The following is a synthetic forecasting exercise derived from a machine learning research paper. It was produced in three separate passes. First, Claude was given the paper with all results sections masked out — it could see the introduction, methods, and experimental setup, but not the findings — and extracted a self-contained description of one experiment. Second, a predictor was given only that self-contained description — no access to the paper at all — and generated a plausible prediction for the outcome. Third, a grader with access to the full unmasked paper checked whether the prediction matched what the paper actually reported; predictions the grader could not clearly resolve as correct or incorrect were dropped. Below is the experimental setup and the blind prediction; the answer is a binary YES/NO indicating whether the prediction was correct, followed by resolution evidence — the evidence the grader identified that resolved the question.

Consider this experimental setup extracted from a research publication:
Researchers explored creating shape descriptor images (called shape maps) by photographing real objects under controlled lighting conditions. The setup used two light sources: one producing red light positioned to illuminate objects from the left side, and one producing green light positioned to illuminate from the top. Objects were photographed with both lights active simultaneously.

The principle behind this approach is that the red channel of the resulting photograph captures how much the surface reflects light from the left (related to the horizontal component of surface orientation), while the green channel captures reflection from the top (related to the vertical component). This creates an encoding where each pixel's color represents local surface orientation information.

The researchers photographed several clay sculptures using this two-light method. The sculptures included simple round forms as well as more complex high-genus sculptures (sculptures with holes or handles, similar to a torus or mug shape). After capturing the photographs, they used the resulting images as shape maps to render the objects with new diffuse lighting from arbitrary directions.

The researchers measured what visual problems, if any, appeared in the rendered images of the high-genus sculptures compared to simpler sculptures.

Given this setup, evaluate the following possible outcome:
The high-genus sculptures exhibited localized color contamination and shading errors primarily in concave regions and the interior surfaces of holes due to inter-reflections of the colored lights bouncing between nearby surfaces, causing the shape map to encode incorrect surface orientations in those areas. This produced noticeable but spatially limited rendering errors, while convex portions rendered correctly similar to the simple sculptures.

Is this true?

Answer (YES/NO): NO